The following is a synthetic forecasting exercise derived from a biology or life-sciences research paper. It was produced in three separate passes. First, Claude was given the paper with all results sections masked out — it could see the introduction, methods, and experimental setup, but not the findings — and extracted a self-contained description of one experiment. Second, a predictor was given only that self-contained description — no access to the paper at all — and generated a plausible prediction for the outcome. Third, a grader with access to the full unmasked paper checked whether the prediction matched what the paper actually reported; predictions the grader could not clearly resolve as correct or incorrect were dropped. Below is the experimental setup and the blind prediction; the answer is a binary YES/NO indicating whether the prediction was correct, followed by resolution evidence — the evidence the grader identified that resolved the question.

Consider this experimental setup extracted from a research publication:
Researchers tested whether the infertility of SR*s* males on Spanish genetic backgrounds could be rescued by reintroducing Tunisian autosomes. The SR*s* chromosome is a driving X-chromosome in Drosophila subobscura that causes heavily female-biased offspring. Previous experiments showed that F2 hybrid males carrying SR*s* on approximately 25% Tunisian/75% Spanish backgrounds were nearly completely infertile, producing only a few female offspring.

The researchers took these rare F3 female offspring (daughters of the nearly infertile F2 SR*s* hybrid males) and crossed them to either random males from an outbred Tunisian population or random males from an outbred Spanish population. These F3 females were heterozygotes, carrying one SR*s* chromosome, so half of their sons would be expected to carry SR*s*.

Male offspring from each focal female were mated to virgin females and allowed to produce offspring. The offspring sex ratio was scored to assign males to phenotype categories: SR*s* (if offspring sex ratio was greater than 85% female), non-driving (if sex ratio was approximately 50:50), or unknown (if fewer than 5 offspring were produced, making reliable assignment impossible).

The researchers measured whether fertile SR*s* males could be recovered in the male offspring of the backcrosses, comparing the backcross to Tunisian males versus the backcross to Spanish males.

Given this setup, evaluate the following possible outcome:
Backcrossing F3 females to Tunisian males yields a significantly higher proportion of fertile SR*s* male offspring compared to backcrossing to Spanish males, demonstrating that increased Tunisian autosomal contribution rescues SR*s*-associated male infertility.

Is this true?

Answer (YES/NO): YES